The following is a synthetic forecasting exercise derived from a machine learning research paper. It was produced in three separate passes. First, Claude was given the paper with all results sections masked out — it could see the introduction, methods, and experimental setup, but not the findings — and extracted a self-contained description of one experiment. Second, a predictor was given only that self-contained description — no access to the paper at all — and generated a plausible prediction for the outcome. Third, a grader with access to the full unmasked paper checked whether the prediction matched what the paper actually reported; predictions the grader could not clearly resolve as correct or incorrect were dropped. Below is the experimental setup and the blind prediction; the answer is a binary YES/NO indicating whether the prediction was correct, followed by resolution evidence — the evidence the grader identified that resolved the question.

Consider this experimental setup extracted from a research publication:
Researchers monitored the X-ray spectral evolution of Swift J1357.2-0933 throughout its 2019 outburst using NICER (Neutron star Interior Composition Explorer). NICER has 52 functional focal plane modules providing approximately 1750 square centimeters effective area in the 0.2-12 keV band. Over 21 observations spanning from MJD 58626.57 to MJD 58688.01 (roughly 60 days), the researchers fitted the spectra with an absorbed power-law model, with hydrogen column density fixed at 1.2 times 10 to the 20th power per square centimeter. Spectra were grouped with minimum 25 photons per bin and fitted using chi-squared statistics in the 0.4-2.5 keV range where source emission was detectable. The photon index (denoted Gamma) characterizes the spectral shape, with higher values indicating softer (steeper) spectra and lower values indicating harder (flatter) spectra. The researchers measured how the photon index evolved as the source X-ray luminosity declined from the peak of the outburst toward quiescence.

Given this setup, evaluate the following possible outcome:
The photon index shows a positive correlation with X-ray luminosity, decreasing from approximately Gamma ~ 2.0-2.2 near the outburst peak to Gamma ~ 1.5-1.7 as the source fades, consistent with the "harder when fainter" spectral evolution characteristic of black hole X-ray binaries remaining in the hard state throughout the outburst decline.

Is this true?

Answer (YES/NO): NO